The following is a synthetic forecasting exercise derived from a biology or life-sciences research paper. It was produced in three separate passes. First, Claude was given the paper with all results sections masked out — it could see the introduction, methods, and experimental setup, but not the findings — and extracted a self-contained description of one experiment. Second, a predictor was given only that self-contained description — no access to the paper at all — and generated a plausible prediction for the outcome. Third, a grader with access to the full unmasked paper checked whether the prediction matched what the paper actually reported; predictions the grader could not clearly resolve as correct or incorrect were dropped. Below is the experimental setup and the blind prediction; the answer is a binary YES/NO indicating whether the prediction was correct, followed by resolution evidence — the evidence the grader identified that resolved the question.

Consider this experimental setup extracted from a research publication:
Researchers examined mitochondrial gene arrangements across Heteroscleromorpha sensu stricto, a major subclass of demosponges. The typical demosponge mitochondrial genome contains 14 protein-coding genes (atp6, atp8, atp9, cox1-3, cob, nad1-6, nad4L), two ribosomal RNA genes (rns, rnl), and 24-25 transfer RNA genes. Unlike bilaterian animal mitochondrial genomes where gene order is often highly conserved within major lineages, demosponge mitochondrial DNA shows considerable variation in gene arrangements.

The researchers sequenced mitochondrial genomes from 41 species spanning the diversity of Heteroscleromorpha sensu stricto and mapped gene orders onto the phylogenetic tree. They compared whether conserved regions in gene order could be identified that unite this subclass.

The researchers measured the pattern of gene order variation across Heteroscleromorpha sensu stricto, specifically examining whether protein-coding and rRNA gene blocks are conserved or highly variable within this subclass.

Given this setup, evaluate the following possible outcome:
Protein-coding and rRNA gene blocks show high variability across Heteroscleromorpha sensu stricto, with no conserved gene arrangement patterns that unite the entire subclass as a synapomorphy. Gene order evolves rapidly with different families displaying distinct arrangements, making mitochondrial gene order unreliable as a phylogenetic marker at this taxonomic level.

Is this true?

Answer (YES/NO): NO